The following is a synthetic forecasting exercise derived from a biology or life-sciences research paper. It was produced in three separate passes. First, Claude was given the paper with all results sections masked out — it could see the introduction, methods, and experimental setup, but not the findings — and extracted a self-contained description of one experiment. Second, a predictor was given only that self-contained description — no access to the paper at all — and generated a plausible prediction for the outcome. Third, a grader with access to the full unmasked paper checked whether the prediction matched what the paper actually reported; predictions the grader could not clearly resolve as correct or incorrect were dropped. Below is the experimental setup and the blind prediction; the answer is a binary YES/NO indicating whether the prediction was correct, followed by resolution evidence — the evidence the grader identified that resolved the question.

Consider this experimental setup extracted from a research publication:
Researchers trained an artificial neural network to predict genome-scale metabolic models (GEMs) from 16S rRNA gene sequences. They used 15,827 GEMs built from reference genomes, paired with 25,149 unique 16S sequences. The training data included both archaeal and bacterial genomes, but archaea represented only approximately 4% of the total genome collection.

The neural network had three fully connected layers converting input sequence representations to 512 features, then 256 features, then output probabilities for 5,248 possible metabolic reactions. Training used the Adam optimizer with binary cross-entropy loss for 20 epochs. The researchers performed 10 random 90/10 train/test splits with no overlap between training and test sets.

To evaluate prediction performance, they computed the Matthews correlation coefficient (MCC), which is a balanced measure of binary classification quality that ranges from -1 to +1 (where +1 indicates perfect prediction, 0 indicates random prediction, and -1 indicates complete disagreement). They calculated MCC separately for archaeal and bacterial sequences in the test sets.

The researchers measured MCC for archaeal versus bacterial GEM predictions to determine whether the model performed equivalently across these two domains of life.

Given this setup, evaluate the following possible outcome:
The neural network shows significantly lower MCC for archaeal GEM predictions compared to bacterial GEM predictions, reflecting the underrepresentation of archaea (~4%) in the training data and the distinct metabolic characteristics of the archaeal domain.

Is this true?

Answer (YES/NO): YES